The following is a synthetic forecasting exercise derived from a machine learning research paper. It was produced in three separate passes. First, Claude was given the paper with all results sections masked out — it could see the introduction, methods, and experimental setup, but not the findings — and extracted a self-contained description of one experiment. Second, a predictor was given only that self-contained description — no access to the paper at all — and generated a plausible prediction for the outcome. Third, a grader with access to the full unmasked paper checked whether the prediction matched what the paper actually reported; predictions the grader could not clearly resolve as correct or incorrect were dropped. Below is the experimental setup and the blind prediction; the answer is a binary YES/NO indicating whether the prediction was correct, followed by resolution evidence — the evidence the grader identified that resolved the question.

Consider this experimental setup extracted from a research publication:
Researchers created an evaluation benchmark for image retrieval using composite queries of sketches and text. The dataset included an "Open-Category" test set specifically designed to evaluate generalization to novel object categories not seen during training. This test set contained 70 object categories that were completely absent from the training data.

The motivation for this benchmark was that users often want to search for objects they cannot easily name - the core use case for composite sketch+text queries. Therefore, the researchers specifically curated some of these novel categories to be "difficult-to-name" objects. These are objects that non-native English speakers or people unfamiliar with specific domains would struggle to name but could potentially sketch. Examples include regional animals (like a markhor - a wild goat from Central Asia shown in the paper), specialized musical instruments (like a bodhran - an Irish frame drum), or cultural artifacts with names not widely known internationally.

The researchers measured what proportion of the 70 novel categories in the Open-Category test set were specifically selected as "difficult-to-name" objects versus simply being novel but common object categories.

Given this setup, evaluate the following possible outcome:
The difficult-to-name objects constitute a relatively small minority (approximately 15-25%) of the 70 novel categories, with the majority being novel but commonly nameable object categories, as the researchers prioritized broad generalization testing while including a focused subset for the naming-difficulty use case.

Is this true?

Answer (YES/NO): NO